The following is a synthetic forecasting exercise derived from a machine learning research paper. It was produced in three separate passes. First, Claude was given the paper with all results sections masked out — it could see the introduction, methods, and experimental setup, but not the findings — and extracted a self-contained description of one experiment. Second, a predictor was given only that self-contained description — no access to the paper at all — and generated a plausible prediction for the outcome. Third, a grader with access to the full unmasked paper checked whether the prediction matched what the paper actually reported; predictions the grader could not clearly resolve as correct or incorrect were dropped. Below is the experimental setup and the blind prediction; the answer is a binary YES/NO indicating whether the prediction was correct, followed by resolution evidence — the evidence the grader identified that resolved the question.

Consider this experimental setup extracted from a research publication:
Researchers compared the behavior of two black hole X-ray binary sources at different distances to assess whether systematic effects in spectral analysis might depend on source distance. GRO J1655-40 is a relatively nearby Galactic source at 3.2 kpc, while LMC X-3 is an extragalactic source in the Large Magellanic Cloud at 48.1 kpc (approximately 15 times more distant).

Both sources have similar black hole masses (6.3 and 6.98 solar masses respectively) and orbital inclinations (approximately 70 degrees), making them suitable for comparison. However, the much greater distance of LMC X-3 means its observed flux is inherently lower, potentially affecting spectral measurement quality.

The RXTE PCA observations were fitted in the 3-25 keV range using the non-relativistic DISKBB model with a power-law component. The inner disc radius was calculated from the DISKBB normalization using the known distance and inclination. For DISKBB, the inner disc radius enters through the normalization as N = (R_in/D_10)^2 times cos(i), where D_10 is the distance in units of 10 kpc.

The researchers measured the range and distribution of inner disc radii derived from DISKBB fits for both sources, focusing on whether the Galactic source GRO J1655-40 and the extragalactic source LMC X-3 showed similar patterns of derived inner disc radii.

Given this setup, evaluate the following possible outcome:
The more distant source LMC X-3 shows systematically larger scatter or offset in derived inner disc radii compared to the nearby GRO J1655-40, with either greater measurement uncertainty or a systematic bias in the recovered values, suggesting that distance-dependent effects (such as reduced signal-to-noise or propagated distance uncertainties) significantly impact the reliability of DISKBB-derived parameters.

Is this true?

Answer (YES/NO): NO